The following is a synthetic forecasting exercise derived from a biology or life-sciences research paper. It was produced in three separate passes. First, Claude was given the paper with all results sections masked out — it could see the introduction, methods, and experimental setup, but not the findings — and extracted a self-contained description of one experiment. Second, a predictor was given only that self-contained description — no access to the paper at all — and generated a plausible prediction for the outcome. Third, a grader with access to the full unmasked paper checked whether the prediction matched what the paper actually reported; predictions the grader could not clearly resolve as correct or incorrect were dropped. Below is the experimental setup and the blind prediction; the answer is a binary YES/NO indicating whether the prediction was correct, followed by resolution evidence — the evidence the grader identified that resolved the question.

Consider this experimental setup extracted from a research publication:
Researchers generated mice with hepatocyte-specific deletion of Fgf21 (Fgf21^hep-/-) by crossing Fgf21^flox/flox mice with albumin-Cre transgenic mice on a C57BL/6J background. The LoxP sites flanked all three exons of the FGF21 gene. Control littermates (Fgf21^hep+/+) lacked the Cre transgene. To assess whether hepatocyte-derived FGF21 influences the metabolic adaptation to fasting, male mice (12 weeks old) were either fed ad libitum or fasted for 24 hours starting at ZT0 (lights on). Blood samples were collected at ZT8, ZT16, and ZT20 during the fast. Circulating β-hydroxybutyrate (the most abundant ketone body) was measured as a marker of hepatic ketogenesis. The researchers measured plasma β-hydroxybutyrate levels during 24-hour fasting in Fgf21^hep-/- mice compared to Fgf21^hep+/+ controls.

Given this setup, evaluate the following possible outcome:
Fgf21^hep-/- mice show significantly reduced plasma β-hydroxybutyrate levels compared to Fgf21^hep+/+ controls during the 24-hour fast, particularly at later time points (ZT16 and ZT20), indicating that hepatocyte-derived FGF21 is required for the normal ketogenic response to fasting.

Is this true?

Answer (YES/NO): NO